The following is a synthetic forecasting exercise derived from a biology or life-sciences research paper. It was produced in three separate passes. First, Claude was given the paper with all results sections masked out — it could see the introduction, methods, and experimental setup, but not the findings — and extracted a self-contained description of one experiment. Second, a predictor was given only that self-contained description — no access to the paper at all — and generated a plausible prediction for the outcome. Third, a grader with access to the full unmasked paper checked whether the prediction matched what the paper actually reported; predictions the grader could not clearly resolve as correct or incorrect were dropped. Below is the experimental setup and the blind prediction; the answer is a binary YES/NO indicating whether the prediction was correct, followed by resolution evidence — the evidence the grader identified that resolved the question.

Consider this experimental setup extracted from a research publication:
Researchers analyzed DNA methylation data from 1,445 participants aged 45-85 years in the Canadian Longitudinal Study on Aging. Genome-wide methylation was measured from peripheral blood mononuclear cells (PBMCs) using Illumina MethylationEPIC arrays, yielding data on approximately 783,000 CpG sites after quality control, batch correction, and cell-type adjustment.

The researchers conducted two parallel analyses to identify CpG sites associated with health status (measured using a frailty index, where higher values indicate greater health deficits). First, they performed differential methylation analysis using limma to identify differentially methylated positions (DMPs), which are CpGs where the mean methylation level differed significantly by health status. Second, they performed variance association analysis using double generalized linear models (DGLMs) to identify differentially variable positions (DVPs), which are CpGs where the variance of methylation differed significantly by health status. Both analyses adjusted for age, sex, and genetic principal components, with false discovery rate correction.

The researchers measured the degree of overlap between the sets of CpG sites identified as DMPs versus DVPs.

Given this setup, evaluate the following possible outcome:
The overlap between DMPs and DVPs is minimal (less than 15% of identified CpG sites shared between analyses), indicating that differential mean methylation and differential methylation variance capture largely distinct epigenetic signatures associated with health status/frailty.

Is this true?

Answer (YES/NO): YES